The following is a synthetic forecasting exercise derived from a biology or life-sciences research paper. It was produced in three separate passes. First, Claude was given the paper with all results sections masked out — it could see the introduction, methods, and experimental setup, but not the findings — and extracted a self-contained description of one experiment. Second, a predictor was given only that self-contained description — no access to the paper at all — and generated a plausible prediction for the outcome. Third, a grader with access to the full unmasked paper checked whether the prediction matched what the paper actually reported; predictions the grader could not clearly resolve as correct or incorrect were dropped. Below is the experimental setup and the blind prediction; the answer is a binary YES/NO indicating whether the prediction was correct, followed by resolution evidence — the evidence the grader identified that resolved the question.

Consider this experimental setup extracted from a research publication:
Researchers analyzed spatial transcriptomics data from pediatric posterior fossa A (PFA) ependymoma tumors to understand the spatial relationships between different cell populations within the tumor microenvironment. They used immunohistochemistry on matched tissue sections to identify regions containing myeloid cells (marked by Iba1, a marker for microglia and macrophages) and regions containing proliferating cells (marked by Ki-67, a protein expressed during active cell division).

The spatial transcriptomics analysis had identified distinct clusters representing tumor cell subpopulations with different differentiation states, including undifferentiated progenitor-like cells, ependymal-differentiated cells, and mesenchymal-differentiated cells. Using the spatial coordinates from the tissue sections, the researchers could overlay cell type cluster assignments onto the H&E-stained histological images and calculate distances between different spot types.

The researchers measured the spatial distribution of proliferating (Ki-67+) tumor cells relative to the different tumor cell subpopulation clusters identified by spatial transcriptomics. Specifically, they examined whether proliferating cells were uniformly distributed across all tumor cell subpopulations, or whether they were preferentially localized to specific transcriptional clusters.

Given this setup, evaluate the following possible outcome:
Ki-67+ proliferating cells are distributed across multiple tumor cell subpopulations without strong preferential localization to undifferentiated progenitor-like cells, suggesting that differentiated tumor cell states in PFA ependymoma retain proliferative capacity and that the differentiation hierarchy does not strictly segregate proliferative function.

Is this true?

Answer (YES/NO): NO